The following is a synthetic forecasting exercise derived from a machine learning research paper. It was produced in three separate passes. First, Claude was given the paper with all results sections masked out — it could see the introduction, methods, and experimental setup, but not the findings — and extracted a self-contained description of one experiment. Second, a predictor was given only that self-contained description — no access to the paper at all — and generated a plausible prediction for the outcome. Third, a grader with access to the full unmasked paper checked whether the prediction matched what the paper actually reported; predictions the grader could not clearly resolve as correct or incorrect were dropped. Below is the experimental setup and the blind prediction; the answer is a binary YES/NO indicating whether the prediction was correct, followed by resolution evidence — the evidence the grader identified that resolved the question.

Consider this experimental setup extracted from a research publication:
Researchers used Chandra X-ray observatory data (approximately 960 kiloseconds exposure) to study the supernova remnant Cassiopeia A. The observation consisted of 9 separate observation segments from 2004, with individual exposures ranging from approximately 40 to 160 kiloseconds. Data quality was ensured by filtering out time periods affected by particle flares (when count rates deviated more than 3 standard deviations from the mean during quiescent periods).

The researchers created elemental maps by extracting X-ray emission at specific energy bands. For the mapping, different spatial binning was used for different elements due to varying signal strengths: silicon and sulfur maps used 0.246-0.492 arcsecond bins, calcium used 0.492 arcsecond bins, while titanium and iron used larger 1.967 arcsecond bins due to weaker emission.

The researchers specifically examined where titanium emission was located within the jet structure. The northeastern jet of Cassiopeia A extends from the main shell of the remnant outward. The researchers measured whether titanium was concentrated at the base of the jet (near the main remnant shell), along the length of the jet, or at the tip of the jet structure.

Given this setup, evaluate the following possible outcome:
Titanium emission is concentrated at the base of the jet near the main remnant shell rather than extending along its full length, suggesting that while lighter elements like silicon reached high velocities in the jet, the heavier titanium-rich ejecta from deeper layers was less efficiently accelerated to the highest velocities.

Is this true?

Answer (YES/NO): NO